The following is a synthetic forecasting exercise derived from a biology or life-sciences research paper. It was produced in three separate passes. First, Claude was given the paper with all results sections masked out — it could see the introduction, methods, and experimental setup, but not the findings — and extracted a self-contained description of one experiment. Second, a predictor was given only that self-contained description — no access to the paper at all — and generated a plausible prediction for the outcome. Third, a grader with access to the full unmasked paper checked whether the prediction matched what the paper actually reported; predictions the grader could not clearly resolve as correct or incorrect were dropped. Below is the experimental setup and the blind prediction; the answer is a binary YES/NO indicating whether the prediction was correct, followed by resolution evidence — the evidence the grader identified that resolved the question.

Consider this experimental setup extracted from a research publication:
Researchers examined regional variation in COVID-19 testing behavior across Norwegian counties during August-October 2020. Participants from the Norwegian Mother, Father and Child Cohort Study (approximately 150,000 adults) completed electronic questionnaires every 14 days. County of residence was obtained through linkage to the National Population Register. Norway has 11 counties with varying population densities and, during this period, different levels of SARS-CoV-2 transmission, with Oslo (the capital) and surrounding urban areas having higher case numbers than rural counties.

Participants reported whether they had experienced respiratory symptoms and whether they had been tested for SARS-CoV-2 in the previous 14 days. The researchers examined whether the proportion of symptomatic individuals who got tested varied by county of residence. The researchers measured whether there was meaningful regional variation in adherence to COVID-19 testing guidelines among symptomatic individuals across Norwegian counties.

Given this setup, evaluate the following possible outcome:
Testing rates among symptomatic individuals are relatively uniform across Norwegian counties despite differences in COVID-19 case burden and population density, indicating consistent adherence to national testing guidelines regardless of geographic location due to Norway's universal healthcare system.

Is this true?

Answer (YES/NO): NO